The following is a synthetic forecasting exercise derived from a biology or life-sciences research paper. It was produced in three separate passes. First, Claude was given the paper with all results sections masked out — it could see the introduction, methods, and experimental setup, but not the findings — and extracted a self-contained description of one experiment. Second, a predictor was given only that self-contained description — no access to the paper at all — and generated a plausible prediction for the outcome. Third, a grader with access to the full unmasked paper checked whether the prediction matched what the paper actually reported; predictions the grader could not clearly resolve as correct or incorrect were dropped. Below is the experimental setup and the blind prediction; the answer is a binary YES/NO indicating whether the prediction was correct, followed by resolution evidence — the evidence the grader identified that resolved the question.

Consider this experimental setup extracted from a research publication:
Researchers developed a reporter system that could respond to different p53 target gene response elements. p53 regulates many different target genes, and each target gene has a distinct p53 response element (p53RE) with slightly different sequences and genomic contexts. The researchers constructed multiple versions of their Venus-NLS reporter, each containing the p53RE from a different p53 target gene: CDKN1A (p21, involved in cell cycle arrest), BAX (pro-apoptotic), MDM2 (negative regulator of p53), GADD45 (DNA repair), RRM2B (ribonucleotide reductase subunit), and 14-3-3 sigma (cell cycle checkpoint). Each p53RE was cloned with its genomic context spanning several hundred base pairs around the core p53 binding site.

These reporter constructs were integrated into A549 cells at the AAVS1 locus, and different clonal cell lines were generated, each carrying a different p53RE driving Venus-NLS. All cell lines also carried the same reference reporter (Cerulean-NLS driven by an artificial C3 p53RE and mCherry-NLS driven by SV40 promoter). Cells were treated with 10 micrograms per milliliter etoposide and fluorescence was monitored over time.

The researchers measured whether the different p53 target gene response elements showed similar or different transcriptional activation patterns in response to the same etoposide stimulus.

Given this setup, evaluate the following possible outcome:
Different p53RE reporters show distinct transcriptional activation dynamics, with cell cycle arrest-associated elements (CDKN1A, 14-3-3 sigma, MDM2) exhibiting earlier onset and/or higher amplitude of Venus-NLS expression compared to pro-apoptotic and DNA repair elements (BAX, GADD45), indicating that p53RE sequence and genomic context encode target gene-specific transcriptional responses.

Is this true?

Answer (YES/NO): NO